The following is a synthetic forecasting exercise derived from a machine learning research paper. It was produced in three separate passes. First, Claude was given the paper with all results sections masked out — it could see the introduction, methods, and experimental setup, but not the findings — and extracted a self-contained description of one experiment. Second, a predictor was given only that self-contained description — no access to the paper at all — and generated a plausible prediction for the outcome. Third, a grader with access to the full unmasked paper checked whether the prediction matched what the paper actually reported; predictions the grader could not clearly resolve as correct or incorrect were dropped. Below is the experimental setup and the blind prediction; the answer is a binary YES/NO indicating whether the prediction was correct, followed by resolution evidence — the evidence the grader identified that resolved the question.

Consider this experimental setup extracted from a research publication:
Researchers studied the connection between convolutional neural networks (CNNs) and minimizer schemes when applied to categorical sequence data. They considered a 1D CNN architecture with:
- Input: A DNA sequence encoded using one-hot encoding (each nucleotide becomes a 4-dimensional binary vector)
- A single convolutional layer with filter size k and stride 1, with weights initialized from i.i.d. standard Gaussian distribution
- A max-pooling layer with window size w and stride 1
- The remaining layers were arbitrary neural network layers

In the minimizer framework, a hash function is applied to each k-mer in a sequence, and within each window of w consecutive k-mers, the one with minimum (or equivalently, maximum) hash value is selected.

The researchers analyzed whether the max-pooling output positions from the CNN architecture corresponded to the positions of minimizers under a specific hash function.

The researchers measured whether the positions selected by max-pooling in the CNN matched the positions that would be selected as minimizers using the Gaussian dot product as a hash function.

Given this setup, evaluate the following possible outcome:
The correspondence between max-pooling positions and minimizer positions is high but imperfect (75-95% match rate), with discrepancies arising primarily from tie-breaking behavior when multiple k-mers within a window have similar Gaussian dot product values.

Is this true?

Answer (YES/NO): NO